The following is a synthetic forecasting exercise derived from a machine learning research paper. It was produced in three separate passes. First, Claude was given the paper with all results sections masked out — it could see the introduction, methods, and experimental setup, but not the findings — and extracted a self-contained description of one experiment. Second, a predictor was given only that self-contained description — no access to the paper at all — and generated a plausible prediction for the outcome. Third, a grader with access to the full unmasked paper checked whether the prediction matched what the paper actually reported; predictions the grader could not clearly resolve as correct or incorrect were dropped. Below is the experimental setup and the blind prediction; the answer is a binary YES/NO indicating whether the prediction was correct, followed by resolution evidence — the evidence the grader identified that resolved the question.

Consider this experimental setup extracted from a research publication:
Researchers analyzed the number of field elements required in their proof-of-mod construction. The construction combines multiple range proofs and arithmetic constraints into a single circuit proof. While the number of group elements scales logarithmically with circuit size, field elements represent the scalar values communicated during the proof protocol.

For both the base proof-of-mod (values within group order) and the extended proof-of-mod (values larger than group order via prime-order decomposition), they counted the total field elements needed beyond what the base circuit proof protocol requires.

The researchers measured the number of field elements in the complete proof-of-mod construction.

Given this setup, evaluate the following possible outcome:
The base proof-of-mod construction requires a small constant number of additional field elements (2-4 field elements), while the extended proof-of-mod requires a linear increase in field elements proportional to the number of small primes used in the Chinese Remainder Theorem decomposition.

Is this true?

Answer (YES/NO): NO